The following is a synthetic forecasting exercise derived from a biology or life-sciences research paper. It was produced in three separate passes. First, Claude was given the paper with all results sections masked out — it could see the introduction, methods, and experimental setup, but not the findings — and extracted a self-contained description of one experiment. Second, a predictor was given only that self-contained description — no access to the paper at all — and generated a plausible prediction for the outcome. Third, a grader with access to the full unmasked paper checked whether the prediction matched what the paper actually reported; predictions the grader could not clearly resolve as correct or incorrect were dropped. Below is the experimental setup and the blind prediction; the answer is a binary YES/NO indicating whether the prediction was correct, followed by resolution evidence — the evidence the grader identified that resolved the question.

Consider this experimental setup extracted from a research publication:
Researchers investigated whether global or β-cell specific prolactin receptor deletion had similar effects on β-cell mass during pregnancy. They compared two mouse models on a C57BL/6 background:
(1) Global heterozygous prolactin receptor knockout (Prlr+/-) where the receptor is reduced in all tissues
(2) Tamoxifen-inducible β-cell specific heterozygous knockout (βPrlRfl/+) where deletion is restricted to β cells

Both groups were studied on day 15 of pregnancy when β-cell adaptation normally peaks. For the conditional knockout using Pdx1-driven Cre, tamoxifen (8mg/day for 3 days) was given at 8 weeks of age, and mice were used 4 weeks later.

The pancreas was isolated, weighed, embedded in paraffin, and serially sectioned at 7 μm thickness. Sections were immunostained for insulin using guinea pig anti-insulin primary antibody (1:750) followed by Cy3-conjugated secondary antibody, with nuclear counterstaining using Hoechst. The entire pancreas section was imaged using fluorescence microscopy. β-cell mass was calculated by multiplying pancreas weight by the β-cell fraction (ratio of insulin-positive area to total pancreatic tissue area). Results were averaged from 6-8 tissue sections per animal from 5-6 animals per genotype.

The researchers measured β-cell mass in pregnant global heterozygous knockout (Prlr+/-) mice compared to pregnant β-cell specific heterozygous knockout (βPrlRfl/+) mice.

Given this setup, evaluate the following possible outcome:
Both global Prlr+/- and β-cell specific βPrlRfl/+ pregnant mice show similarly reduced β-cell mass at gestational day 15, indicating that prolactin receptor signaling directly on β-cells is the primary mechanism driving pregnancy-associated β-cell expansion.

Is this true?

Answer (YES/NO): YES